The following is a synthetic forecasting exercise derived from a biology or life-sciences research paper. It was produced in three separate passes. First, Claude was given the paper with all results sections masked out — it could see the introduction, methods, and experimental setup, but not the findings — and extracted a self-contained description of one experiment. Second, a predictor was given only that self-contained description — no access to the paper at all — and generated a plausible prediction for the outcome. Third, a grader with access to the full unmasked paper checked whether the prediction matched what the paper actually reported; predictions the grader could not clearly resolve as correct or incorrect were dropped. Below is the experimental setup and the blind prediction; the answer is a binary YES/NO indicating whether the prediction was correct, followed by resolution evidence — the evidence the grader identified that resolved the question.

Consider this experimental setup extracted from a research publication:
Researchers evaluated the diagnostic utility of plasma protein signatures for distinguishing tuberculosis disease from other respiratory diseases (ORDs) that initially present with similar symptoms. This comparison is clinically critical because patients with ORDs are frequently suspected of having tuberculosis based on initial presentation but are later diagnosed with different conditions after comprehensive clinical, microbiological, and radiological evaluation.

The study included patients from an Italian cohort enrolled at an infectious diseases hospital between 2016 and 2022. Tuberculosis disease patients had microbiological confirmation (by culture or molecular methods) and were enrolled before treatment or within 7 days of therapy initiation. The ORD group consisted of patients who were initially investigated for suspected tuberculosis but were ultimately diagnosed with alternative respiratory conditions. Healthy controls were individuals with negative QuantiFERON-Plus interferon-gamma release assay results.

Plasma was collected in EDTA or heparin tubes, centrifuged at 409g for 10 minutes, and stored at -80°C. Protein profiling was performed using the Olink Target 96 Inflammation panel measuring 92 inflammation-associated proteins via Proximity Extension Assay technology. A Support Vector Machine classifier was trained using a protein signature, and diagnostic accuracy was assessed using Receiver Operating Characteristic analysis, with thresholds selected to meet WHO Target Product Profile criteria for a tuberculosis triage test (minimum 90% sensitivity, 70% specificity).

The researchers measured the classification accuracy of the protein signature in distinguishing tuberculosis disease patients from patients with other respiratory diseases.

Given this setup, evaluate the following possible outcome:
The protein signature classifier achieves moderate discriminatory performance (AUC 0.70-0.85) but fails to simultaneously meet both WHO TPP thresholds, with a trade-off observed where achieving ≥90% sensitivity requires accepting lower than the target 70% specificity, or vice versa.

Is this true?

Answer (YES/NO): NO